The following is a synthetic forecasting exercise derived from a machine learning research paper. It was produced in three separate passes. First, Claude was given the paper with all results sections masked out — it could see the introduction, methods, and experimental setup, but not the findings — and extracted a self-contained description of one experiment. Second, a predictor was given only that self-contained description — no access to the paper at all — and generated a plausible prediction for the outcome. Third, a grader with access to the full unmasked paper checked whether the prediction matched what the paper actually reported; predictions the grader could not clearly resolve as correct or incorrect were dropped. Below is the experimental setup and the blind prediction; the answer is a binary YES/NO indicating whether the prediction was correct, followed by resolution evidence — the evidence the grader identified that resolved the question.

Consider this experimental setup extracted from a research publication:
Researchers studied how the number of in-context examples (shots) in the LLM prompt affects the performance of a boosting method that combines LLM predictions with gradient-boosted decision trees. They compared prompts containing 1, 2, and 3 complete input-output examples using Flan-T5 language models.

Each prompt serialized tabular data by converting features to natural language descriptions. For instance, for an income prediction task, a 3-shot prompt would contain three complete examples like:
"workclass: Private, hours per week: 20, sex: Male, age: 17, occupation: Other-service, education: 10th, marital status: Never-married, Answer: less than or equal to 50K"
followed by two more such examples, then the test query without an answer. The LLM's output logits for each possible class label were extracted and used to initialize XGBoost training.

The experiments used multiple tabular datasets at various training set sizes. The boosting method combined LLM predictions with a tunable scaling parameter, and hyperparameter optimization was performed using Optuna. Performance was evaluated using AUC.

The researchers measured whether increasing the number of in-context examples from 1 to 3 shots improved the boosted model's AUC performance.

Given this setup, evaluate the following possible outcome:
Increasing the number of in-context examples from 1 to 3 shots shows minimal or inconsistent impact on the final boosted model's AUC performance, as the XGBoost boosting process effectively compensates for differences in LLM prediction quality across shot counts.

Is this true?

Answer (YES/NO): NO